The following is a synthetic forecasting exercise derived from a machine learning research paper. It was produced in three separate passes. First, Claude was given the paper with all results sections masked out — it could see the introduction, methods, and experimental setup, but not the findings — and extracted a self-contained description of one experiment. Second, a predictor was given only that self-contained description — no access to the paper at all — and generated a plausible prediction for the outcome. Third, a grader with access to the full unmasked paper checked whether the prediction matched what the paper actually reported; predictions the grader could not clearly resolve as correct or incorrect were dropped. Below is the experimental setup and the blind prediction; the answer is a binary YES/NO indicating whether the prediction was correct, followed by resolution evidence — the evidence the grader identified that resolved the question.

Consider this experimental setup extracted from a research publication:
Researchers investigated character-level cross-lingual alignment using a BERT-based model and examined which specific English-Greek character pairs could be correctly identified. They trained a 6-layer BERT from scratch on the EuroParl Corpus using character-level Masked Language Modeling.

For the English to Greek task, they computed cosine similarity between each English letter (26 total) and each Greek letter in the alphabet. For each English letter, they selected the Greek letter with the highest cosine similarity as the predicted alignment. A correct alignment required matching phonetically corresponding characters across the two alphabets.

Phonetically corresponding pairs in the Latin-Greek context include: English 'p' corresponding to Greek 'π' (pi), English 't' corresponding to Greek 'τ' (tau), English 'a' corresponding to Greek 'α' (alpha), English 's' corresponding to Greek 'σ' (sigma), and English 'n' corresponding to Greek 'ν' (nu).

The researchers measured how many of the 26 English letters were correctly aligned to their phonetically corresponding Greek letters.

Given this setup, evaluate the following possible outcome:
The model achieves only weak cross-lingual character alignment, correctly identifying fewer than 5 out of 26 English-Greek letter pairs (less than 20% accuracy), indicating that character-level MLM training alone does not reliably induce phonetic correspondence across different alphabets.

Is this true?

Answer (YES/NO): YES